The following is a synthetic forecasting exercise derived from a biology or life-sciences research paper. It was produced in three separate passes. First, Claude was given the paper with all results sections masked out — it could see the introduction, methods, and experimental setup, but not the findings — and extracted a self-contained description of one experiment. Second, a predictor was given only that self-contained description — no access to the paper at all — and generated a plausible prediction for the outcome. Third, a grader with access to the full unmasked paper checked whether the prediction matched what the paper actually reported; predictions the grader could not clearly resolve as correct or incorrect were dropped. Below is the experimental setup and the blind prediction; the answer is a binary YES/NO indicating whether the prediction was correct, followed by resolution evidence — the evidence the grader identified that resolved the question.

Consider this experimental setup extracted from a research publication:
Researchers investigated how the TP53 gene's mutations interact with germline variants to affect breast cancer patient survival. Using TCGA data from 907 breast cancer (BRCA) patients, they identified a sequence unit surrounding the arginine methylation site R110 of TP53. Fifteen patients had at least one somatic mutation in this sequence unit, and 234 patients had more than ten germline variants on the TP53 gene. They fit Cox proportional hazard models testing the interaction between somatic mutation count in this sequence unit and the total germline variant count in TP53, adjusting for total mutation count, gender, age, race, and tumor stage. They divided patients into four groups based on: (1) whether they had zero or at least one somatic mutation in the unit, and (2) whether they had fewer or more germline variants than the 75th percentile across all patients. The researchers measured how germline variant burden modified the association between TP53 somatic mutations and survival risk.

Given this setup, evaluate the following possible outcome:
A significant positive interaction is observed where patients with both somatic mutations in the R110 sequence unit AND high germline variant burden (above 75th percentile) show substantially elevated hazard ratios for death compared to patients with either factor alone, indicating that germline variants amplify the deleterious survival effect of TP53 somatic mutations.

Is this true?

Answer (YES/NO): YES